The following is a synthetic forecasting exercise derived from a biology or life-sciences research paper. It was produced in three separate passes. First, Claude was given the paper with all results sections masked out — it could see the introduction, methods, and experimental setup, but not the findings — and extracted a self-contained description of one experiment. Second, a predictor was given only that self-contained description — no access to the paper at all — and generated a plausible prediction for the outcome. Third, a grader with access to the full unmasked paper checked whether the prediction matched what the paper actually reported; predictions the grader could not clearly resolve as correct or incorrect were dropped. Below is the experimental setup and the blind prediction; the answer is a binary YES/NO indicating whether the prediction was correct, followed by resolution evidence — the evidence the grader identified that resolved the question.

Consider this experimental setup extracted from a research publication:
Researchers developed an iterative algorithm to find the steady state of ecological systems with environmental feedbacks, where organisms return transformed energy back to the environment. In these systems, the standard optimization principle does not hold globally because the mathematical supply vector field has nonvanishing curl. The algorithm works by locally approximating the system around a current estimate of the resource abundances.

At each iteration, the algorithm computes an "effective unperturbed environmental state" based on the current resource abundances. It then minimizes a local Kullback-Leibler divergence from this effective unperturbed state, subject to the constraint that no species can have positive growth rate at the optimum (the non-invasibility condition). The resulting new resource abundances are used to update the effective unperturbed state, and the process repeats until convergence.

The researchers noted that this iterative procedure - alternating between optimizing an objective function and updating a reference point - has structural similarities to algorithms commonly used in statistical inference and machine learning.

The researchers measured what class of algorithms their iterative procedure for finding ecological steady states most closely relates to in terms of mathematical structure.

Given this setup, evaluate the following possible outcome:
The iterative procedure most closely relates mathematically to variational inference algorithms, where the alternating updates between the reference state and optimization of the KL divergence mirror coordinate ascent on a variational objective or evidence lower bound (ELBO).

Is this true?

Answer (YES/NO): NO